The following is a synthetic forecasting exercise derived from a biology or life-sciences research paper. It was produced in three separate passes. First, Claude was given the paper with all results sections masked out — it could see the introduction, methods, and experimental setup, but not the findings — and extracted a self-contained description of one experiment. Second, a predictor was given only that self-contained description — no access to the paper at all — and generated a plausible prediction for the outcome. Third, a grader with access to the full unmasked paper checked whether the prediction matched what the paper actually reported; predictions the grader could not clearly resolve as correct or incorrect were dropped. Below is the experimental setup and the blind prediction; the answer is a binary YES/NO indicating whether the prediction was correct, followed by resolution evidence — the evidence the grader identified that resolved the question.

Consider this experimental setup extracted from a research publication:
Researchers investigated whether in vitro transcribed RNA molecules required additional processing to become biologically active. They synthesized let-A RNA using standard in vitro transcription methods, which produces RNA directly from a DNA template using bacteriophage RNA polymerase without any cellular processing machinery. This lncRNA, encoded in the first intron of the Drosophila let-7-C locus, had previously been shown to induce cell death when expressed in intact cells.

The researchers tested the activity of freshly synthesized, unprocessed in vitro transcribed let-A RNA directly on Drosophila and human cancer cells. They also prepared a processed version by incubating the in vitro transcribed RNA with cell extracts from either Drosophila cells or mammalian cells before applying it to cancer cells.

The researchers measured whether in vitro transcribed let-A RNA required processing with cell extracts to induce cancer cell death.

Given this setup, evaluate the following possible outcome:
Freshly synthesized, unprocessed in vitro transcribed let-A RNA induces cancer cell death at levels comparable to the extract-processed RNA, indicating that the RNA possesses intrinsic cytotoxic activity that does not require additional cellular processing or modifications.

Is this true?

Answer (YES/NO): NO